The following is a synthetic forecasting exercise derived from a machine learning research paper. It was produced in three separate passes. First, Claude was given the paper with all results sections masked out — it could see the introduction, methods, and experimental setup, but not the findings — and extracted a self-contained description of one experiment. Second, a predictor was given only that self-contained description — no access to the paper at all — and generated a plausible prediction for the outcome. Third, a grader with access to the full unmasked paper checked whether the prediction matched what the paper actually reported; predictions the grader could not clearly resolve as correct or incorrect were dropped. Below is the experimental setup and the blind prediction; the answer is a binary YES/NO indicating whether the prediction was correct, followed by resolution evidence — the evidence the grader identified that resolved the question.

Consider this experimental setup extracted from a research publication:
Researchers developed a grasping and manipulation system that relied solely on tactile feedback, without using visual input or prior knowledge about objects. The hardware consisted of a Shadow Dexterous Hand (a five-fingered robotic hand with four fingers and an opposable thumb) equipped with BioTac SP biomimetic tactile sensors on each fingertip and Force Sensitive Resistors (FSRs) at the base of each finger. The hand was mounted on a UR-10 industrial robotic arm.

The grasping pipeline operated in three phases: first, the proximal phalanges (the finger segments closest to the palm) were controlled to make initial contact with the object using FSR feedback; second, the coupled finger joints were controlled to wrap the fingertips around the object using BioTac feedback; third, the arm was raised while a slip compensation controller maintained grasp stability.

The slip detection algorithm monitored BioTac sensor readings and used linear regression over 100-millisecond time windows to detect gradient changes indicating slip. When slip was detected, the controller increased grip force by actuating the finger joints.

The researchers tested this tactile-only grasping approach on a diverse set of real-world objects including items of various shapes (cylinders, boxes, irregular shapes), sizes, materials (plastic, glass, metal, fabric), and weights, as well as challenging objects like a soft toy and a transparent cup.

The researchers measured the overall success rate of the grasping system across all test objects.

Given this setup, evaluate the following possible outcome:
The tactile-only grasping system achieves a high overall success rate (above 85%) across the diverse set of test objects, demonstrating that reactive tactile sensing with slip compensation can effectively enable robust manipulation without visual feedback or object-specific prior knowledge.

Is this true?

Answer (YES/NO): NO